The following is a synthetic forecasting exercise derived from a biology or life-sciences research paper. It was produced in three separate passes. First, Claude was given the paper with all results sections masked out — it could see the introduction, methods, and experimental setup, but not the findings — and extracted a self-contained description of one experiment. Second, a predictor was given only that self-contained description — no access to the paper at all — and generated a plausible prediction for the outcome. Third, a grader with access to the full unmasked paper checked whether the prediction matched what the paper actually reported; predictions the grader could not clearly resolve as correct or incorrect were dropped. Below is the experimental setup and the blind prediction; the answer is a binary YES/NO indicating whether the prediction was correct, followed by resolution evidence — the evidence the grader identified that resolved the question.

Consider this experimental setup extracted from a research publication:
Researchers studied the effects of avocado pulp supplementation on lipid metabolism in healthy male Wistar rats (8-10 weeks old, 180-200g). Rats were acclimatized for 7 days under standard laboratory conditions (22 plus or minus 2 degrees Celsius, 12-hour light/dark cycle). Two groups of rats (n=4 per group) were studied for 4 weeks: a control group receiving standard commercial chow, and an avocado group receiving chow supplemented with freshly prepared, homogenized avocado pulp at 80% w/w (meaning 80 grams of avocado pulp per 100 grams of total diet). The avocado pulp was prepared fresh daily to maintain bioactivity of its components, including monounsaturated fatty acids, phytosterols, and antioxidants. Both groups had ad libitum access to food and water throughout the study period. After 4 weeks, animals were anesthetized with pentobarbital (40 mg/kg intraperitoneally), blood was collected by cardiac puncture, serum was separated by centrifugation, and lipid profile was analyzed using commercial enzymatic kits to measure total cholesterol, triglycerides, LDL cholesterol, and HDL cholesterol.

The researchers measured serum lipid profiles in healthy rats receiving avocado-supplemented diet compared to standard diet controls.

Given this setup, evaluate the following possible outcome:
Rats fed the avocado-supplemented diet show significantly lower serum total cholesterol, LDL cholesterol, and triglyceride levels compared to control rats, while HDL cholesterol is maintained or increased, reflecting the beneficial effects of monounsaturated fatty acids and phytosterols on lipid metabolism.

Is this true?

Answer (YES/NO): NO